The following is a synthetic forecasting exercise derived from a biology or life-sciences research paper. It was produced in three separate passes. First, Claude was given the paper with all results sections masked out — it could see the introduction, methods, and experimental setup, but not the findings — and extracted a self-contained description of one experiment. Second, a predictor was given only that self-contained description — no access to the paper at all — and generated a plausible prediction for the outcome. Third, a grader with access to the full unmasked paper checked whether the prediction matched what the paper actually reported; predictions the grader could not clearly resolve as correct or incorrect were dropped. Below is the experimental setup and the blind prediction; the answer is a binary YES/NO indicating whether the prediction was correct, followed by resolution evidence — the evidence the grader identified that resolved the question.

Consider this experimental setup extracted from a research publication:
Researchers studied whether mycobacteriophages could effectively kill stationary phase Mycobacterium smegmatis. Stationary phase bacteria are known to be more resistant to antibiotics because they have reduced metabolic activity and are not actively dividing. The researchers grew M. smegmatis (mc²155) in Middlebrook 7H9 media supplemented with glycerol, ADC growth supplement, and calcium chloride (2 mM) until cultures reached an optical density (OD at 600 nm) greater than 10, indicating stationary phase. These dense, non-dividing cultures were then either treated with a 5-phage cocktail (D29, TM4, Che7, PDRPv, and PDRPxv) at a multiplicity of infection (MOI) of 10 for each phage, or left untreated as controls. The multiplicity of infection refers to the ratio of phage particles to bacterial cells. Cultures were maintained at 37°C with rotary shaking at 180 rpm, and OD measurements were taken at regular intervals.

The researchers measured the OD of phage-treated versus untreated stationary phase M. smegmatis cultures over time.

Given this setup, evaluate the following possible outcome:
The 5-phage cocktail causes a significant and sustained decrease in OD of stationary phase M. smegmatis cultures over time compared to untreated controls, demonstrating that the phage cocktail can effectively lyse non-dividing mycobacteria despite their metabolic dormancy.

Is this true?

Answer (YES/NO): YES